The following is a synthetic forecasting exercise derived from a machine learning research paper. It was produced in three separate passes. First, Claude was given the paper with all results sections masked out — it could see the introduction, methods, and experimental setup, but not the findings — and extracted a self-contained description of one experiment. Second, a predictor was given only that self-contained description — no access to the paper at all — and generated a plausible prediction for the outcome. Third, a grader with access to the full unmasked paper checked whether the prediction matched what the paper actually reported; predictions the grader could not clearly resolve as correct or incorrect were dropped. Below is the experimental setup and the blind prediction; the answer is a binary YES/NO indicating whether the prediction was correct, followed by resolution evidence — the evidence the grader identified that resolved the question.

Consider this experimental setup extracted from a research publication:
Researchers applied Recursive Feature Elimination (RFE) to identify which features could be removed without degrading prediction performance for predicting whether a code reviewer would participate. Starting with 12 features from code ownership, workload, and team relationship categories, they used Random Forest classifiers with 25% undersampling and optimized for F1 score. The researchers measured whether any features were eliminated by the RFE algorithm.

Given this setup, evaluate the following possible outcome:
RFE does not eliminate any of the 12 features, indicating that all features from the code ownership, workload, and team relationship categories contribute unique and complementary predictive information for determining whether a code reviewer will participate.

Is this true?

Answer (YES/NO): YES